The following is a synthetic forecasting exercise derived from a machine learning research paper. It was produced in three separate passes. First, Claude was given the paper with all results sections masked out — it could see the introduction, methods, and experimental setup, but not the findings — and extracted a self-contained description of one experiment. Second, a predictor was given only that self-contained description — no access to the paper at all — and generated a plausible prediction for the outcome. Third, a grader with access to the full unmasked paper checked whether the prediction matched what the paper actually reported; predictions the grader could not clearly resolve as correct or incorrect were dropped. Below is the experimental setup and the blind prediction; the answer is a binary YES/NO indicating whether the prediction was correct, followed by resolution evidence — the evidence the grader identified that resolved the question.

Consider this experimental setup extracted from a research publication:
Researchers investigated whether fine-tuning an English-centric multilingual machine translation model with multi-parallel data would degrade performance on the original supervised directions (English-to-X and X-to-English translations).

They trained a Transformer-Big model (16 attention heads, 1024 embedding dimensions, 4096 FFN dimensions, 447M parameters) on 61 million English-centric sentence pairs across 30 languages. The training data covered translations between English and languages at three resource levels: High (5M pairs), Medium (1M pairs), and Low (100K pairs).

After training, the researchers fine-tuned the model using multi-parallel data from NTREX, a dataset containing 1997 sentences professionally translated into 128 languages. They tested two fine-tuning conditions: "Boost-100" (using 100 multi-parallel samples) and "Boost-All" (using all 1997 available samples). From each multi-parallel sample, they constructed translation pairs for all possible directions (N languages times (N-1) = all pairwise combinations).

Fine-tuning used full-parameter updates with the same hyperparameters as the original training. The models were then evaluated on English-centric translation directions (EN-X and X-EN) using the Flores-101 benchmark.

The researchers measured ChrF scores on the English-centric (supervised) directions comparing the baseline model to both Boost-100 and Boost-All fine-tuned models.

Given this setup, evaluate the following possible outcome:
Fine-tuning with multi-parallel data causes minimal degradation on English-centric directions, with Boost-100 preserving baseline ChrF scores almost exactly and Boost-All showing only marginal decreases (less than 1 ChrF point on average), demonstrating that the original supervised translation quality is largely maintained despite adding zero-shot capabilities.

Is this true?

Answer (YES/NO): YES